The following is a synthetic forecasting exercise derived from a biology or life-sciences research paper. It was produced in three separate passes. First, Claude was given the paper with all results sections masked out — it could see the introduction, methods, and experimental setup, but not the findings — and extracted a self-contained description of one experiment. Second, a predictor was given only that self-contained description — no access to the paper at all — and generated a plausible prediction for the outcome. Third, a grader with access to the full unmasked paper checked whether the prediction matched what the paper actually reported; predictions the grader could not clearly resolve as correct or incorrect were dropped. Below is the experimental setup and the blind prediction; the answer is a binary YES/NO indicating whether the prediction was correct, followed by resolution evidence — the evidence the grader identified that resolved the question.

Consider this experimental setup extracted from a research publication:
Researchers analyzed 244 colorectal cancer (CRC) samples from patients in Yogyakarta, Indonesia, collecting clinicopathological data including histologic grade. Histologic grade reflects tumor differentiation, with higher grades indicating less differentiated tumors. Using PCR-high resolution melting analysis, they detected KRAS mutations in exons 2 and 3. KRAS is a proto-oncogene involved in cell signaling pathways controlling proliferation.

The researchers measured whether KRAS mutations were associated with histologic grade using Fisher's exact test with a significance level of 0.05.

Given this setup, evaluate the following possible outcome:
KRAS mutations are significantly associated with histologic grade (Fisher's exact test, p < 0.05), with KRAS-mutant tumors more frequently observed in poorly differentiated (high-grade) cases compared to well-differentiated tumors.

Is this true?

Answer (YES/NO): YES